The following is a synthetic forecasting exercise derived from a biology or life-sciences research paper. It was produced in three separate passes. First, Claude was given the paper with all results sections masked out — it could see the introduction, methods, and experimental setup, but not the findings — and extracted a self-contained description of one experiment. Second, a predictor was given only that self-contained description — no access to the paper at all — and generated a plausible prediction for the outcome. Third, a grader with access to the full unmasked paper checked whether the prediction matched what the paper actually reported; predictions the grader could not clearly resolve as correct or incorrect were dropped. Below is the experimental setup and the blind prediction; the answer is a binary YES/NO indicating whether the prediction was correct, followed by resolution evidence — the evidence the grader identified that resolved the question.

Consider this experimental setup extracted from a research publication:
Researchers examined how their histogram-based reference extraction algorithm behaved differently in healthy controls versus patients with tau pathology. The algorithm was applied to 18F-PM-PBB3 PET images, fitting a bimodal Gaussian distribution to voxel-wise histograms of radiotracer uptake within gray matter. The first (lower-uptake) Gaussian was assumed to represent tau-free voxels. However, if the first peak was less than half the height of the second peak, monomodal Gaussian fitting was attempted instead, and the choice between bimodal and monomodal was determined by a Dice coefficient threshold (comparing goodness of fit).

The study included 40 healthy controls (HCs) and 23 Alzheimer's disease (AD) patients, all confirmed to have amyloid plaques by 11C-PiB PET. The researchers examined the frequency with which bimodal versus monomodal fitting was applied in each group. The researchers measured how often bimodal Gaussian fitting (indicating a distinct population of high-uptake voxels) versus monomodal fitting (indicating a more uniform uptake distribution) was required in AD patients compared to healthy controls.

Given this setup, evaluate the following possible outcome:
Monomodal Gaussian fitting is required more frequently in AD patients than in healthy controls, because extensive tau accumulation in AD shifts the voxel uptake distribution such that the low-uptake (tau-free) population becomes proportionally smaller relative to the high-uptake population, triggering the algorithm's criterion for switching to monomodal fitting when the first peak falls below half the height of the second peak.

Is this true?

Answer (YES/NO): NO